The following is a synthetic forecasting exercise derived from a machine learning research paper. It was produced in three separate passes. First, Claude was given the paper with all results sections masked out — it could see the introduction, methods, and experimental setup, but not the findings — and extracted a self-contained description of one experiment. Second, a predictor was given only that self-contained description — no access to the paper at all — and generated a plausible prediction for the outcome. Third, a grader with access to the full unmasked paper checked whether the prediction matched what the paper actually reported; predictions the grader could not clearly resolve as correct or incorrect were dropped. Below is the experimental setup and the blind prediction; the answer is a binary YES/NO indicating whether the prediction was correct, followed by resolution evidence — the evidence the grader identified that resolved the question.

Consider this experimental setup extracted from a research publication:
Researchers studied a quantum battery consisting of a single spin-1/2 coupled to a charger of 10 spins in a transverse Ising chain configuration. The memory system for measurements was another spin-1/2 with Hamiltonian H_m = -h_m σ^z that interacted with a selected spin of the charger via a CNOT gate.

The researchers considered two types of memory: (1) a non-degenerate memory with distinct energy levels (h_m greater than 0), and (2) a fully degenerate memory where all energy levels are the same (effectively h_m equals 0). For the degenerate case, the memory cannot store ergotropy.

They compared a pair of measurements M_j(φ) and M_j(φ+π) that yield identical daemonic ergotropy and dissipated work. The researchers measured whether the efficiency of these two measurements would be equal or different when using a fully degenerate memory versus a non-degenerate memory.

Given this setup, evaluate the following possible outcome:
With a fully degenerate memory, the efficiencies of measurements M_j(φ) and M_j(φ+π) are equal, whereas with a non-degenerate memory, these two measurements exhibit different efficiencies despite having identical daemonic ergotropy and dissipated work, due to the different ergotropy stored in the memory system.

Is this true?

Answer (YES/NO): YES